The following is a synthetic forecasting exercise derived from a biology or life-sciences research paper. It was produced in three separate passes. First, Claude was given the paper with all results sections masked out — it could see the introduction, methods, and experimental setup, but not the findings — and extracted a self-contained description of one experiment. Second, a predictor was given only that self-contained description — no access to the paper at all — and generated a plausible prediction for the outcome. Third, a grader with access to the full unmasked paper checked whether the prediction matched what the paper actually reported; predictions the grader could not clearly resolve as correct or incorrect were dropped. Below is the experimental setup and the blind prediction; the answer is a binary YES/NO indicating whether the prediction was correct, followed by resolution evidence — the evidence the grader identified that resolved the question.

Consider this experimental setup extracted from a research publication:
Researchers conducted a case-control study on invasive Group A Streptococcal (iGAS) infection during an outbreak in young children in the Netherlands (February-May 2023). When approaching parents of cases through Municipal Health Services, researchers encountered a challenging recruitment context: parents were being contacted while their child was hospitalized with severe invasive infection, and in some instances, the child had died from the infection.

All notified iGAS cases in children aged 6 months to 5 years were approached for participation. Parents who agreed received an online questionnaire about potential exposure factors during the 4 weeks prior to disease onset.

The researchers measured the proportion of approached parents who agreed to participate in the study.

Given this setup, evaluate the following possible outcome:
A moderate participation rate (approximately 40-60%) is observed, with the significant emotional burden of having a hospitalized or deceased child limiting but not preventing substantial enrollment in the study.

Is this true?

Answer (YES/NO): NO